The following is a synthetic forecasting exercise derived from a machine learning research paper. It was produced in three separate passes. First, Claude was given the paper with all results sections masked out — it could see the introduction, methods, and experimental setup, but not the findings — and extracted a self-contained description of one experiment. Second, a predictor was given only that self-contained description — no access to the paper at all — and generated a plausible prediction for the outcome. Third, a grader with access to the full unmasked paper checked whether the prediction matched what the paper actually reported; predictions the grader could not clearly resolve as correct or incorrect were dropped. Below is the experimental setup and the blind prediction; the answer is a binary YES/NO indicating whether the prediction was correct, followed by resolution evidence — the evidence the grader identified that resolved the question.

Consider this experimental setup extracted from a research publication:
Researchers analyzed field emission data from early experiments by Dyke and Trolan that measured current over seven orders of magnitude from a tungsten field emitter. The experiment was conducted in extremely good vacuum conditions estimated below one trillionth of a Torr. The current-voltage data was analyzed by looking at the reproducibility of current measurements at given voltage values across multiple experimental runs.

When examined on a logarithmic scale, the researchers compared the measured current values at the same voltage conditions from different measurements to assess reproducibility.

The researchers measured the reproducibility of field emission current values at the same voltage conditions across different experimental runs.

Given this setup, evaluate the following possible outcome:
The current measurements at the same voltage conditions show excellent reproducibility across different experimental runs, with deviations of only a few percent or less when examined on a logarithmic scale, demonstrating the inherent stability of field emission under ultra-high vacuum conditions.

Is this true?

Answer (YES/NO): NO